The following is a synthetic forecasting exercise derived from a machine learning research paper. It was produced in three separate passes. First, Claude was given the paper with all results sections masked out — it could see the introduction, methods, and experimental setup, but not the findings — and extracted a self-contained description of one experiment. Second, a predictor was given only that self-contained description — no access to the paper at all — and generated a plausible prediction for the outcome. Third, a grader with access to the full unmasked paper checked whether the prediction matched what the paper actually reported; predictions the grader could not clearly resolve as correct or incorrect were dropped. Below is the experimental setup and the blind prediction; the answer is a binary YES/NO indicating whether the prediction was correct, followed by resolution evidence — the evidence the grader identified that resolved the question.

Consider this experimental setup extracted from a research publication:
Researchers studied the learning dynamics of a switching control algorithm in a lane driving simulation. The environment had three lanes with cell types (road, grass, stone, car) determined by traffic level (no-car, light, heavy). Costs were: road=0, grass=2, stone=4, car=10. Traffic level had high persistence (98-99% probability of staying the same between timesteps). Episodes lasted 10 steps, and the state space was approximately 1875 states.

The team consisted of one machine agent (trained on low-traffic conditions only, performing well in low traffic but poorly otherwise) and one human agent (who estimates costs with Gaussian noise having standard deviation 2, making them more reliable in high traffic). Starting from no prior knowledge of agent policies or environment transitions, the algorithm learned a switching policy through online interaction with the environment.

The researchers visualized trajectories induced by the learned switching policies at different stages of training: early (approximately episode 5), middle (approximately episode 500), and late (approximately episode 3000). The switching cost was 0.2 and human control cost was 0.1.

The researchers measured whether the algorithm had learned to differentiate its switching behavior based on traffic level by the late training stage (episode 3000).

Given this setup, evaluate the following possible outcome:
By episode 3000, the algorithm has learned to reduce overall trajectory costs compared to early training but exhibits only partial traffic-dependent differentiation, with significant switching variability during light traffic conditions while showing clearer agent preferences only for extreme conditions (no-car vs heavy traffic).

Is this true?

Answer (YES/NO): NO